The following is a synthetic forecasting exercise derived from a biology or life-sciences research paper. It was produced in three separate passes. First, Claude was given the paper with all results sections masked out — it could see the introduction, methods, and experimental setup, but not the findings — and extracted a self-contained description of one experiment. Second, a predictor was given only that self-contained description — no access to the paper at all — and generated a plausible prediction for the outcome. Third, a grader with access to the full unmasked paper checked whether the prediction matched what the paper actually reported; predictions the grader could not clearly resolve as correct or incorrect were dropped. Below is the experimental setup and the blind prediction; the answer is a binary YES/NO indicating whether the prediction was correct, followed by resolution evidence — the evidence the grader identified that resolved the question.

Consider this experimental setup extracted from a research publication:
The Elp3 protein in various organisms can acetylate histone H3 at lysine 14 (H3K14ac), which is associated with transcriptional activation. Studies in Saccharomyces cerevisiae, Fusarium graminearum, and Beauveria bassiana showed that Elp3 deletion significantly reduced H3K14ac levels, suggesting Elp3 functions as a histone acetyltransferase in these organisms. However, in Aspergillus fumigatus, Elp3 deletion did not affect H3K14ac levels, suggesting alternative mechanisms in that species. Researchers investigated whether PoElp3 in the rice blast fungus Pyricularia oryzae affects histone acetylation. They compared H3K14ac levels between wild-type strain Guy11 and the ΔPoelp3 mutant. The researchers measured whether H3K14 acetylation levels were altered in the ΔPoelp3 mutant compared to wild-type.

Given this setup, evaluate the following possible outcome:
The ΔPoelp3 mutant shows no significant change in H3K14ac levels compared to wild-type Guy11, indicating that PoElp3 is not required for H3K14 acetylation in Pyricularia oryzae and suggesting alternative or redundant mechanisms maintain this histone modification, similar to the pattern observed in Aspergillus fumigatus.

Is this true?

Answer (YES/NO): YES